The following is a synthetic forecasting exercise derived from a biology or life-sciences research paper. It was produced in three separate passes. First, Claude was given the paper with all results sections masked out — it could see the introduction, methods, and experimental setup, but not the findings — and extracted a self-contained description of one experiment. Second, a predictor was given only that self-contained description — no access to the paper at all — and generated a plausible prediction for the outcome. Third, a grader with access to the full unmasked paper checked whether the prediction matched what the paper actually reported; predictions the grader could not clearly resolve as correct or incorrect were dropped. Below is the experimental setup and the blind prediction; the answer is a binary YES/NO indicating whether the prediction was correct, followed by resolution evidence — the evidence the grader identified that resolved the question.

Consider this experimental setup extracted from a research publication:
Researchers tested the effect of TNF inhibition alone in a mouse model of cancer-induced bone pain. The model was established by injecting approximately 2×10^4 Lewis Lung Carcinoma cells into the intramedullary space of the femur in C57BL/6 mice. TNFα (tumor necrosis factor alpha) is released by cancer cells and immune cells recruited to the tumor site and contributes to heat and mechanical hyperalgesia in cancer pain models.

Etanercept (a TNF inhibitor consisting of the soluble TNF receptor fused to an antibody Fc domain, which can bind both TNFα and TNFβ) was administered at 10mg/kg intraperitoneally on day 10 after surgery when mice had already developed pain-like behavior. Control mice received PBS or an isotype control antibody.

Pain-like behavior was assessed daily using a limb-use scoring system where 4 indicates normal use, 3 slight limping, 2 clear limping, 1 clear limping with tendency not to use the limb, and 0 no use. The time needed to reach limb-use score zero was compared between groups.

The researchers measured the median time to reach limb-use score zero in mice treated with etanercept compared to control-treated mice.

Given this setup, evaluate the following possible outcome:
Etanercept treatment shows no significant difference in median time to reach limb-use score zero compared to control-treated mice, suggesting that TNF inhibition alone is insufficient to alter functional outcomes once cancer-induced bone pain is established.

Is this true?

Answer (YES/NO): NO